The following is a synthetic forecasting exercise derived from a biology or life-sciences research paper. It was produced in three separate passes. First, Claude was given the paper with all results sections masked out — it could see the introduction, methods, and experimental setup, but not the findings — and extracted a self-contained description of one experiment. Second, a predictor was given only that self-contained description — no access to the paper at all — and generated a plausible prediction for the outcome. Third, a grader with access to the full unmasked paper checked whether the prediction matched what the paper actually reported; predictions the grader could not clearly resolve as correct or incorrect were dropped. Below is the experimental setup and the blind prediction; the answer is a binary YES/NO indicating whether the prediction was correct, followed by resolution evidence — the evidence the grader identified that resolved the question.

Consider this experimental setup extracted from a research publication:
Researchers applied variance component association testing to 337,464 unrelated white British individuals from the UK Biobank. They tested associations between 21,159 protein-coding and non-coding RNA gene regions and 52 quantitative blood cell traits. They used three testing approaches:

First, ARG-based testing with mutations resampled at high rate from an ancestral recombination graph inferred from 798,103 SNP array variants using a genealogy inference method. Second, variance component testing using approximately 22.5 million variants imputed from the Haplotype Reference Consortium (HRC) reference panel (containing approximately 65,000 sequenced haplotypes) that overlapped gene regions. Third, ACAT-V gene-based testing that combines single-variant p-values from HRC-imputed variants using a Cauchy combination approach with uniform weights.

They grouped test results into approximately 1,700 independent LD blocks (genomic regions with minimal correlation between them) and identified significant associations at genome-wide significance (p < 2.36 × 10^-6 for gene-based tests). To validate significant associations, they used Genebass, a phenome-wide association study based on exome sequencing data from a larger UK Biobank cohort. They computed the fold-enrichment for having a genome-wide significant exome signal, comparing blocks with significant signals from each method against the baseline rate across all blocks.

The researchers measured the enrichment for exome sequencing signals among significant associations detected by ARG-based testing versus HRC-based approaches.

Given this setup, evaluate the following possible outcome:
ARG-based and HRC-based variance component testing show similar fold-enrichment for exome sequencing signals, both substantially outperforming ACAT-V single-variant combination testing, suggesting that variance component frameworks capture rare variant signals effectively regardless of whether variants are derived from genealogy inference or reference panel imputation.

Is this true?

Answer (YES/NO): NO